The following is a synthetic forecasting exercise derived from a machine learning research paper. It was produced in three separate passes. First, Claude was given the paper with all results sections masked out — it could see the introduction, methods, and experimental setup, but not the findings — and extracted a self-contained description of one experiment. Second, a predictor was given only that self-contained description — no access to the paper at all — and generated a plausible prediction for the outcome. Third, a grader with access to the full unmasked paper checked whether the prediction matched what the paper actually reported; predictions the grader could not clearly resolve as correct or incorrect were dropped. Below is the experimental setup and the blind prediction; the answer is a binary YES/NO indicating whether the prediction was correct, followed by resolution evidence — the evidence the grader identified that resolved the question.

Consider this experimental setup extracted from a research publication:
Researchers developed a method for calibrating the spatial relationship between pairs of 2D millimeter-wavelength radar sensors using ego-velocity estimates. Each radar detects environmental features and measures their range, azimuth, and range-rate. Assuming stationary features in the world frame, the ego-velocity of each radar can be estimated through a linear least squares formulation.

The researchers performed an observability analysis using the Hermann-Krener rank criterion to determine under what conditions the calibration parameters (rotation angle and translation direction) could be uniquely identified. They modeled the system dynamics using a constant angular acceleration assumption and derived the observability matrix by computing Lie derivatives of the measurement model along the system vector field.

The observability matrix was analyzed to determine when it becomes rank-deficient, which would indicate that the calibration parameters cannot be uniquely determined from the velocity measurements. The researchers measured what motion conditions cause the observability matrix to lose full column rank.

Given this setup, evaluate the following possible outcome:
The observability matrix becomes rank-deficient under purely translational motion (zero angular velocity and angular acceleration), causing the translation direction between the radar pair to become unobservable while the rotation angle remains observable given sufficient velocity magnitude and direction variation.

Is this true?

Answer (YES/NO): NO